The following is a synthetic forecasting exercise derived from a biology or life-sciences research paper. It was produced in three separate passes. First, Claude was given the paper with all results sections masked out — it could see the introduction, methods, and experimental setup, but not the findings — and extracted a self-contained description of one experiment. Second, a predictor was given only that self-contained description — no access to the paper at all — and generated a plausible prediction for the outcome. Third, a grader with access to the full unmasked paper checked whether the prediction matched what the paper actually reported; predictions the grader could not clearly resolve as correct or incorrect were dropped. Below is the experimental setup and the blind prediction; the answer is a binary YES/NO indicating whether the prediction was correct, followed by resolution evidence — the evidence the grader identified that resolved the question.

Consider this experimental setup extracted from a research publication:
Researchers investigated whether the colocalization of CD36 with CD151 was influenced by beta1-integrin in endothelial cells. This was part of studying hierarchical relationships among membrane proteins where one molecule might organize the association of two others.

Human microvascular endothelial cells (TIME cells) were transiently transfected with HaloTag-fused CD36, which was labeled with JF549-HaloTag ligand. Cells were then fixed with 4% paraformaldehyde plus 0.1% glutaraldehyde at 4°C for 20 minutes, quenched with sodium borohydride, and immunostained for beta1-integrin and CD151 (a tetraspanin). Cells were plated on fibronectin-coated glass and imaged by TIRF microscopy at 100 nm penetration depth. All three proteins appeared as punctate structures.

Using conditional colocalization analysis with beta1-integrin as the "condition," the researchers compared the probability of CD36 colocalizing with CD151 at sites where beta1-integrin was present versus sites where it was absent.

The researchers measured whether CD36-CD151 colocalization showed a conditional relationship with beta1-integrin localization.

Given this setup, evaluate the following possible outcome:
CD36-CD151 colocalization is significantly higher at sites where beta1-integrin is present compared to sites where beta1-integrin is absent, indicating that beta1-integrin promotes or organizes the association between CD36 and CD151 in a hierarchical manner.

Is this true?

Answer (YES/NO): YES